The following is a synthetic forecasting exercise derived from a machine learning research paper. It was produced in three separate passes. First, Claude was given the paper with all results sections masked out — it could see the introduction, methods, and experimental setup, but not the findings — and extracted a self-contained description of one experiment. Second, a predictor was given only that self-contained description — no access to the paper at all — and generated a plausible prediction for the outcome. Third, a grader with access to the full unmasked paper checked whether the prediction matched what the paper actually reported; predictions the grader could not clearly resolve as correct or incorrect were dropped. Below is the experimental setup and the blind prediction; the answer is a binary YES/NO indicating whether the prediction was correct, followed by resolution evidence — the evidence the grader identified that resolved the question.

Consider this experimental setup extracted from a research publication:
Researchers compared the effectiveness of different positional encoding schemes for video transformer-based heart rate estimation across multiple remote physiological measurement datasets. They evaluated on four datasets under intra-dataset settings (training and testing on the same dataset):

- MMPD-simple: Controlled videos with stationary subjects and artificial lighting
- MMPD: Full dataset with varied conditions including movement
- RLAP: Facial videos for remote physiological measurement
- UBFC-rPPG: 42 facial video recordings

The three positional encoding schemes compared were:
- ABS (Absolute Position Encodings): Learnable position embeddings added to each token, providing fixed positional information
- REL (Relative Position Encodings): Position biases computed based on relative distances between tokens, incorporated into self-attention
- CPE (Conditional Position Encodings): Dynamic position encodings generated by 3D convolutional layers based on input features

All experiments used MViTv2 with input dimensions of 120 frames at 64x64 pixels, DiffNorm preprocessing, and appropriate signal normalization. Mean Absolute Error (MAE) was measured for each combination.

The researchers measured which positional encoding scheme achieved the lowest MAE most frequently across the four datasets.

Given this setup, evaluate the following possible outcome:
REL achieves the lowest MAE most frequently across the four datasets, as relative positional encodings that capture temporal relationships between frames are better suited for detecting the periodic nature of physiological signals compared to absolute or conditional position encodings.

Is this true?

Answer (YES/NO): YES